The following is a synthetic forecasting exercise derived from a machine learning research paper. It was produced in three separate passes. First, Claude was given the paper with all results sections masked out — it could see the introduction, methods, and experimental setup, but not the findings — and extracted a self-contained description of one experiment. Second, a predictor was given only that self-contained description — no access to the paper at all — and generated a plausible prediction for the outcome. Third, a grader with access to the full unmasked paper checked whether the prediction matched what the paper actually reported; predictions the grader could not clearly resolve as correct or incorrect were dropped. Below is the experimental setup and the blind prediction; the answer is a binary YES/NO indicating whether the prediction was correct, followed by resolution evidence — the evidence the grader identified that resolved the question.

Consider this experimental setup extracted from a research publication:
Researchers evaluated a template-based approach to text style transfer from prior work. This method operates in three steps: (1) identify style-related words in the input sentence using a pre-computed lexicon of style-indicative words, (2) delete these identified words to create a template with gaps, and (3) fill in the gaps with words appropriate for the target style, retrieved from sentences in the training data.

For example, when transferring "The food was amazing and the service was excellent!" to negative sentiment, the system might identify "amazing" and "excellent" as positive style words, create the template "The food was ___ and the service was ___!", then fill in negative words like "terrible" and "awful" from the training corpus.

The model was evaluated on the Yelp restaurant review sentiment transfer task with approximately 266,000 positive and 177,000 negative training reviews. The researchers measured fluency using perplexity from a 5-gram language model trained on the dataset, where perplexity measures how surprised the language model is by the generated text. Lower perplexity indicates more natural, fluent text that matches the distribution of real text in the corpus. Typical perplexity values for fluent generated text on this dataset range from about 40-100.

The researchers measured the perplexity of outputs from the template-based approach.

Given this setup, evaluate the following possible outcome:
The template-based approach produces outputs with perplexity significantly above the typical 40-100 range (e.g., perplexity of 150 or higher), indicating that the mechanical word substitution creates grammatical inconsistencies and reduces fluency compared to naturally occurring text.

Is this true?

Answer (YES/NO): YES